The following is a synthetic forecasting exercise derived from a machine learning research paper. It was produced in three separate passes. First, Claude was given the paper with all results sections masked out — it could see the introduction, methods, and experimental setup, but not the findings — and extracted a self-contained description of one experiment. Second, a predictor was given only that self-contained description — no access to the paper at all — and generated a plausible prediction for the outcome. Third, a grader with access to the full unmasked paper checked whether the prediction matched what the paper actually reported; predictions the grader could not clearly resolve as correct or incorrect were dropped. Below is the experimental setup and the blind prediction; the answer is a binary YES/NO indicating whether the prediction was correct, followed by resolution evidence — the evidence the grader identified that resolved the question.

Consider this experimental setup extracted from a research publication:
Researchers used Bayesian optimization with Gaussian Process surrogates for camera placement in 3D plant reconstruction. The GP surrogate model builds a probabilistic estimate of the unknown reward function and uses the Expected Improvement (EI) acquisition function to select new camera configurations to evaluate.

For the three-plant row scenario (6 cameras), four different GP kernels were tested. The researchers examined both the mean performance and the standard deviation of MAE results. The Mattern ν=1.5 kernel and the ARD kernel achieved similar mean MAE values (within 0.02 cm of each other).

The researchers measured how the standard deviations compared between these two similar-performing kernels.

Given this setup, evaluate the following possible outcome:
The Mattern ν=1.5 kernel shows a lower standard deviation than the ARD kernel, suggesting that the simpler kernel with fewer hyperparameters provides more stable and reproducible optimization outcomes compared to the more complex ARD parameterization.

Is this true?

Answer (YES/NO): YES